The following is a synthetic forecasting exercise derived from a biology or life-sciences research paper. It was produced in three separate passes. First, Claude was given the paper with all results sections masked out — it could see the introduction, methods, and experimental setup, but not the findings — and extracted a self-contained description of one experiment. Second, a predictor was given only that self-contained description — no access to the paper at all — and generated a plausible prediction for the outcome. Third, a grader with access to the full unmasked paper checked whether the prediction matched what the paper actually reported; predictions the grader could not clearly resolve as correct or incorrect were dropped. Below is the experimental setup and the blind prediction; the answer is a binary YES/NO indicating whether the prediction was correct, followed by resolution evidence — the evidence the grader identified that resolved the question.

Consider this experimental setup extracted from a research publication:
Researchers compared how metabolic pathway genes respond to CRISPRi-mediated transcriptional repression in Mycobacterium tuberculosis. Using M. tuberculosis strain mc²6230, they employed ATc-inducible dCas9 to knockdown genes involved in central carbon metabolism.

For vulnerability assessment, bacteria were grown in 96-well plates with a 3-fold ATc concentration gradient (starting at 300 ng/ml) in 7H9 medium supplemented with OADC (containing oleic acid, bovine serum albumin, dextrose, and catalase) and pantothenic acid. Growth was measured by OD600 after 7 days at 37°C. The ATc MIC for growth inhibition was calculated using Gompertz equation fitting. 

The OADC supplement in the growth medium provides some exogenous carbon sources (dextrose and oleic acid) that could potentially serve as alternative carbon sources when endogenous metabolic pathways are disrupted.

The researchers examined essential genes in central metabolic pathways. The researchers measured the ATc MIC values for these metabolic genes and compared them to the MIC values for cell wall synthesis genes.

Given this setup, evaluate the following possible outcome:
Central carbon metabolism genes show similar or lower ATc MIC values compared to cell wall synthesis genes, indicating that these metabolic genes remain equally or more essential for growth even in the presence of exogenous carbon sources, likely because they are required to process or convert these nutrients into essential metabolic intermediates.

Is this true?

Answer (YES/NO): NO